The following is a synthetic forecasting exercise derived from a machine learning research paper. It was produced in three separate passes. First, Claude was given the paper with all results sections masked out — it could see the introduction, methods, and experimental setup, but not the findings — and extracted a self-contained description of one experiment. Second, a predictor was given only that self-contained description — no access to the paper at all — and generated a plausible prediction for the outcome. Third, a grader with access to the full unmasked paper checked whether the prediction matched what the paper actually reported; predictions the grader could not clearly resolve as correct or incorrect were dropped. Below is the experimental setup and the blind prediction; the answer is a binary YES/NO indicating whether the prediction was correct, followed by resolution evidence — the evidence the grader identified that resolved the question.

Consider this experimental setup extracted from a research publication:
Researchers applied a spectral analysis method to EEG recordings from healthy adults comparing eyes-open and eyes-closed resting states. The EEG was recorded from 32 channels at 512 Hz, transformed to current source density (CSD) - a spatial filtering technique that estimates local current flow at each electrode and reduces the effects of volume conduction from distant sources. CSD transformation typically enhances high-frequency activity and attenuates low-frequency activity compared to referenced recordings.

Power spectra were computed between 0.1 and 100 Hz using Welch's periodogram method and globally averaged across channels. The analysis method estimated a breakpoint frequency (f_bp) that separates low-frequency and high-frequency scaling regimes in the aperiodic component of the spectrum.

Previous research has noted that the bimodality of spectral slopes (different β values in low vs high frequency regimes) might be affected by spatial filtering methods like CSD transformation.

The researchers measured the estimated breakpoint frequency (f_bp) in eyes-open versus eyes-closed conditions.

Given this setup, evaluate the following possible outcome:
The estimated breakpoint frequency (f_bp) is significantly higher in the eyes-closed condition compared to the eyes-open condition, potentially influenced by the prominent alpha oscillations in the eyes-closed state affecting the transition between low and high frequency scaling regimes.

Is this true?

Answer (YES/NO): NO